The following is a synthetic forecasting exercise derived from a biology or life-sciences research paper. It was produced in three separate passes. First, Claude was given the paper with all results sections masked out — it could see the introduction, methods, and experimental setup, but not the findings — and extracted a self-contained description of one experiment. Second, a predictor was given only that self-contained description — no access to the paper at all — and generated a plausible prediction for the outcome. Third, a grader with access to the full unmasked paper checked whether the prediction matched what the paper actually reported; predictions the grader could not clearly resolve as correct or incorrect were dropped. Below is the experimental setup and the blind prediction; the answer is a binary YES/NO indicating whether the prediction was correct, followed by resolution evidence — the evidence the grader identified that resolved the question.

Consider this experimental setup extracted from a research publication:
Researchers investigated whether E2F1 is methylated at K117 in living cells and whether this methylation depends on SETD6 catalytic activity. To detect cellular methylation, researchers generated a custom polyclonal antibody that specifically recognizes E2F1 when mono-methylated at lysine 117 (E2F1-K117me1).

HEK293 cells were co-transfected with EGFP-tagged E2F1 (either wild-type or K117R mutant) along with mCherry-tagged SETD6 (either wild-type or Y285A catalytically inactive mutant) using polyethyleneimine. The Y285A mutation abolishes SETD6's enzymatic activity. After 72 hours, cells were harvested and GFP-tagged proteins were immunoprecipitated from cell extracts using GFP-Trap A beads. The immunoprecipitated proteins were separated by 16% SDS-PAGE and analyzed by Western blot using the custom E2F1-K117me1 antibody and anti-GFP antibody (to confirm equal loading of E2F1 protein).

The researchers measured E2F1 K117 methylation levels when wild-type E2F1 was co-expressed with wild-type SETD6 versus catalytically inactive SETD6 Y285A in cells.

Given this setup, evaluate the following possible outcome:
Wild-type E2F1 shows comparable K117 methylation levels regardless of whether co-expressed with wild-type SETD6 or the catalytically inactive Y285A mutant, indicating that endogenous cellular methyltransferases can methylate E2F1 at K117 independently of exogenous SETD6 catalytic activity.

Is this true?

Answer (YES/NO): NO